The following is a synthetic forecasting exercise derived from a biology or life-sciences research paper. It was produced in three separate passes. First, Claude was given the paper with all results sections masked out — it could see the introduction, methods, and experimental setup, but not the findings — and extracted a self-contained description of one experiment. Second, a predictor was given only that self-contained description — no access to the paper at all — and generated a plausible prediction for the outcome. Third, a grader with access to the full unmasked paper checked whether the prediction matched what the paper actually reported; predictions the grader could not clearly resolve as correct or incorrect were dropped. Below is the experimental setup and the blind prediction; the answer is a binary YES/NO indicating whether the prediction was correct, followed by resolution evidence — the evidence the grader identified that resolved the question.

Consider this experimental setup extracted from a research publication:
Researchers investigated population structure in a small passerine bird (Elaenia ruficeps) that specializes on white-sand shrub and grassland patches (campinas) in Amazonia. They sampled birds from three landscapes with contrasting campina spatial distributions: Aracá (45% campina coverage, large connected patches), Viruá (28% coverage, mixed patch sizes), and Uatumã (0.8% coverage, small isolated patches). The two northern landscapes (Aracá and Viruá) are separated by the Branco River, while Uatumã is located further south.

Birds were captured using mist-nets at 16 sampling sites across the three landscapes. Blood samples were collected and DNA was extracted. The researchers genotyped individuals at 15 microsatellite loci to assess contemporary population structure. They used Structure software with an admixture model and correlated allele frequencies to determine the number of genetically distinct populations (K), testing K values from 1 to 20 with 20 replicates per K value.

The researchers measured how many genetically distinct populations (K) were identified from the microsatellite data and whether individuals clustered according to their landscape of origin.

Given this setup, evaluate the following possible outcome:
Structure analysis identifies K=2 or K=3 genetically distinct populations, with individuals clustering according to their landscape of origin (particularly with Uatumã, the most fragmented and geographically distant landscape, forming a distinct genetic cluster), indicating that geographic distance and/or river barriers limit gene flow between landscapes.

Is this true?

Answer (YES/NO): YES